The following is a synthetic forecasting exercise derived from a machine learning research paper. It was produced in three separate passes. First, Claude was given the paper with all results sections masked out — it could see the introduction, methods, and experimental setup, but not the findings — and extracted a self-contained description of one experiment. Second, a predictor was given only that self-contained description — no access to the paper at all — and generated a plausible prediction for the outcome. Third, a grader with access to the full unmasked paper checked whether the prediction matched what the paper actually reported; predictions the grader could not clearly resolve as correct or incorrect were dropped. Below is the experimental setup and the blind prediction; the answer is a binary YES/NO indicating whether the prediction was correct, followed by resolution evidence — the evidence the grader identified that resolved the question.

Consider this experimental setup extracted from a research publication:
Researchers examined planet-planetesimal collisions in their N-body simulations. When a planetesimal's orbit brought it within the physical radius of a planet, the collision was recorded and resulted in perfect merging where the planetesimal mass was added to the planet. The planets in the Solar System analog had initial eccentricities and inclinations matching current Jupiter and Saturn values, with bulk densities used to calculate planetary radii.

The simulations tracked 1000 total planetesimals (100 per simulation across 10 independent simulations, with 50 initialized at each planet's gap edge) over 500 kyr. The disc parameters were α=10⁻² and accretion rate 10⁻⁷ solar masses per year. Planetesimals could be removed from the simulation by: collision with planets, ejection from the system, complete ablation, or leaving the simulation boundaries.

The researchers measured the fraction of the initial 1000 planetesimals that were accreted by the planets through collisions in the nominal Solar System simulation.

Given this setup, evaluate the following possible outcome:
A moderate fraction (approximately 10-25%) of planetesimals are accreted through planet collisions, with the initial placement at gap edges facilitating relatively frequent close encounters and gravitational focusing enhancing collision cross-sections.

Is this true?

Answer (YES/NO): NO